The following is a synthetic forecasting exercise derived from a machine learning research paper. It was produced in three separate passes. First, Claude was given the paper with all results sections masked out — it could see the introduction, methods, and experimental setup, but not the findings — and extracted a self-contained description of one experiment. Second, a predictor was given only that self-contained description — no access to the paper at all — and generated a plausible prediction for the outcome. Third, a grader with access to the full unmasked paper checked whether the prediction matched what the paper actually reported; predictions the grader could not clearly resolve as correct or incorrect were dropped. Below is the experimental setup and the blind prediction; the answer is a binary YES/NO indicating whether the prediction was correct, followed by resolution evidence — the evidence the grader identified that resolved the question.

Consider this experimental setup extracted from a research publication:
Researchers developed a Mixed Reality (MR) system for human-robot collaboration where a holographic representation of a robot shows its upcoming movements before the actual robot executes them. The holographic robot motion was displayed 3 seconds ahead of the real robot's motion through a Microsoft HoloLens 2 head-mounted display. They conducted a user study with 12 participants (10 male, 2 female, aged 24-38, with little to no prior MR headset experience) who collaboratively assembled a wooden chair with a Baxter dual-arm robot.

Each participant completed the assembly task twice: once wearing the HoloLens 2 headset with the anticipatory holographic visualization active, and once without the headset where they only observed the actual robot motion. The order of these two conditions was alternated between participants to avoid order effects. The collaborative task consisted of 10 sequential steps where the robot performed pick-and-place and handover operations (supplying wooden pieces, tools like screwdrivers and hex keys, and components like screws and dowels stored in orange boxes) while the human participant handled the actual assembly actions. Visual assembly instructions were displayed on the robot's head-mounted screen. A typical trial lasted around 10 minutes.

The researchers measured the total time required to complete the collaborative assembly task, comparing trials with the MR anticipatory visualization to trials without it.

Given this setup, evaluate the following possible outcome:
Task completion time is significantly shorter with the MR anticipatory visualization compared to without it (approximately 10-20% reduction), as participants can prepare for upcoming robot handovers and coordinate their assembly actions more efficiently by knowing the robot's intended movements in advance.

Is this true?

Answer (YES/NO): NO